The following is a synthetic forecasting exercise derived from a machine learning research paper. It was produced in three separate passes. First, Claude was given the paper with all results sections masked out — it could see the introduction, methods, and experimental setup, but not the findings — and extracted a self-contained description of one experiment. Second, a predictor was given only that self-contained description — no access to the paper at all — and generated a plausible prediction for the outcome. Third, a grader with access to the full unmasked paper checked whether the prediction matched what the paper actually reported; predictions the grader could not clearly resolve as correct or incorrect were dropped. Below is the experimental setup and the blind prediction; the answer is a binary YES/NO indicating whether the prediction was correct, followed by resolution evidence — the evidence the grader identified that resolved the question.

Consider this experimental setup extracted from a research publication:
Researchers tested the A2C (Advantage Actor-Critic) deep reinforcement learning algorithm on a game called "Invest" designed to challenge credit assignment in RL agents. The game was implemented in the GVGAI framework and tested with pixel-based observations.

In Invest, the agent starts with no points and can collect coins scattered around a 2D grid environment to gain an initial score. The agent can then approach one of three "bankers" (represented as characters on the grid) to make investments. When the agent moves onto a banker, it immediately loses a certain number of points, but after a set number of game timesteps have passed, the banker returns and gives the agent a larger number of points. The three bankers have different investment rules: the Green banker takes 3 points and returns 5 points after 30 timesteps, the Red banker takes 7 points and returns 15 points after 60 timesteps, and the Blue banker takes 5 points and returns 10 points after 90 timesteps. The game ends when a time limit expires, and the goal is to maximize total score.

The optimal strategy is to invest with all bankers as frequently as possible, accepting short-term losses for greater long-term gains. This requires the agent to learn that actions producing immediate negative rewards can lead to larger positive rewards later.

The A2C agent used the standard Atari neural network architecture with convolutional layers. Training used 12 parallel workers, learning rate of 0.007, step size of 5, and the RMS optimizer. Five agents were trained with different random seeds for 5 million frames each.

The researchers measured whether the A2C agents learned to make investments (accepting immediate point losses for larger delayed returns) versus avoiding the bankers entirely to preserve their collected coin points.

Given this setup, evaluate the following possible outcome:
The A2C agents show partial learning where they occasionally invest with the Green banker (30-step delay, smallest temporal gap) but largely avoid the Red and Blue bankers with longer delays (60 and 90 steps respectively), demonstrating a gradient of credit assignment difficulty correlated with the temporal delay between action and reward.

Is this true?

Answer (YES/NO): NO